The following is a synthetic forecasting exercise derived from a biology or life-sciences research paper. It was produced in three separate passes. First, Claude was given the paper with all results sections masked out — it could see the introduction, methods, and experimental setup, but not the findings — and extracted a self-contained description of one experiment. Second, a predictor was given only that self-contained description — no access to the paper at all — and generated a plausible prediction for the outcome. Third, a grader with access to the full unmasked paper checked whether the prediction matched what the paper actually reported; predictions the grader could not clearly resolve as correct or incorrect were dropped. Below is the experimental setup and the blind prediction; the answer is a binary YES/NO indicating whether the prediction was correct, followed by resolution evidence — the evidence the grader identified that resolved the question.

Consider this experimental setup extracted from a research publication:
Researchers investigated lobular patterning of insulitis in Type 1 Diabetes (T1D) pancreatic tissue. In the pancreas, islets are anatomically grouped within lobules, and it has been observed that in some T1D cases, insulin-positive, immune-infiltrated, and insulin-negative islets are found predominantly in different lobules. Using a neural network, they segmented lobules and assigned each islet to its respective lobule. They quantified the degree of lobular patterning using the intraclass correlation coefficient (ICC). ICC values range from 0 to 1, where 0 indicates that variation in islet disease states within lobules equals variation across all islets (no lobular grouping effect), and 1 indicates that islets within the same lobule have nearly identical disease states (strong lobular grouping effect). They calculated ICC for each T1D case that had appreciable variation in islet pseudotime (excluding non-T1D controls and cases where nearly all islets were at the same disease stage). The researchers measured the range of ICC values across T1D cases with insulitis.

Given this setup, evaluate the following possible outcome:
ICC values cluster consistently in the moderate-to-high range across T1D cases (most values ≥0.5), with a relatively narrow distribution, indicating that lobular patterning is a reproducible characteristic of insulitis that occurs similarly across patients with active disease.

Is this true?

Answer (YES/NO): NO